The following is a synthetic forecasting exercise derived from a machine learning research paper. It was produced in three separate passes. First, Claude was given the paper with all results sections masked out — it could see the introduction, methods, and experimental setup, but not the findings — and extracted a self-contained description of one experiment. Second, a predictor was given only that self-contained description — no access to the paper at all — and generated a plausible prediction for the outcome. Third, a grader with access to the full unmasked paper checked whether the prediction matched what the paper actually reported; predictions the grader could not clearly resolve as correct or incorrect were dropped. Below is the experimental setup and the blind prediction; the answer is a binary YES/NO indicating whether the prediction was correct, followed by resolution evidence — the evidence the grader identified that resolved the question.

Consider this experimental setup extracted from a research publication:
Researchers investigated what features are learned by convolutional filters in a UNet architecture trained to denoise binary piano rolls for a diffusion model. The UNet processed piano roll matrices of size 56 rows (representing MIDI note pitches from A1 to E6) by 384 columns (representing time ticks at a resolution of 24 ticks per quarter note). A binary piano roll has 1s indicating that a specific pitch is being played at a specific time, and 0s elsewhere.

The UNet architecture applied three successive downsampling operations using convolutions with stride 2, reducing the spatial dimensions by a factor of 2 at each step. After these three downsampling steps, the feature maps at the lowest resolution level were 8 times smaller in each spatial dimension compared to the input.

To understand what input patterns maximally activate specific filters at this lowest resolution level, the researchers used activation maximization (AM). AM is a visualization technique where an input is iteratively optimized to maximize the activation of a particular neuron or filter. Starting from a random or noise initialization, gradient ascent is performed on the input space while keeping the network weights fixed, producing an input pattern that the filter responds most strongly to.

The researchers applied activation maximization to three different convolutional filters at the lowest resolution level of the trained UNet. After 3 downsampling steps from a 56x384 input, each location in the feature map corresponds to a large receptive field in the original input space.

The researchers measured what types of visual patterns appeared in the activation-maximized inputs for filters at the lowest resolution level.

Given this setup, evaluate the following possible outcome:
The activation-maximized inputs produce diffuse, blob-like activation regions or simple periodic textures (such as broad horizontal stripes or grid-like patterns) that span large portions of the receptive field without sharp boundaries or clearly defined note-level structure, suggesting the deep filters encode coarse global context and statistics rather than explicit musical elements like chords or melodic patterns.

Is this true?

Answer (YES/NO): NO